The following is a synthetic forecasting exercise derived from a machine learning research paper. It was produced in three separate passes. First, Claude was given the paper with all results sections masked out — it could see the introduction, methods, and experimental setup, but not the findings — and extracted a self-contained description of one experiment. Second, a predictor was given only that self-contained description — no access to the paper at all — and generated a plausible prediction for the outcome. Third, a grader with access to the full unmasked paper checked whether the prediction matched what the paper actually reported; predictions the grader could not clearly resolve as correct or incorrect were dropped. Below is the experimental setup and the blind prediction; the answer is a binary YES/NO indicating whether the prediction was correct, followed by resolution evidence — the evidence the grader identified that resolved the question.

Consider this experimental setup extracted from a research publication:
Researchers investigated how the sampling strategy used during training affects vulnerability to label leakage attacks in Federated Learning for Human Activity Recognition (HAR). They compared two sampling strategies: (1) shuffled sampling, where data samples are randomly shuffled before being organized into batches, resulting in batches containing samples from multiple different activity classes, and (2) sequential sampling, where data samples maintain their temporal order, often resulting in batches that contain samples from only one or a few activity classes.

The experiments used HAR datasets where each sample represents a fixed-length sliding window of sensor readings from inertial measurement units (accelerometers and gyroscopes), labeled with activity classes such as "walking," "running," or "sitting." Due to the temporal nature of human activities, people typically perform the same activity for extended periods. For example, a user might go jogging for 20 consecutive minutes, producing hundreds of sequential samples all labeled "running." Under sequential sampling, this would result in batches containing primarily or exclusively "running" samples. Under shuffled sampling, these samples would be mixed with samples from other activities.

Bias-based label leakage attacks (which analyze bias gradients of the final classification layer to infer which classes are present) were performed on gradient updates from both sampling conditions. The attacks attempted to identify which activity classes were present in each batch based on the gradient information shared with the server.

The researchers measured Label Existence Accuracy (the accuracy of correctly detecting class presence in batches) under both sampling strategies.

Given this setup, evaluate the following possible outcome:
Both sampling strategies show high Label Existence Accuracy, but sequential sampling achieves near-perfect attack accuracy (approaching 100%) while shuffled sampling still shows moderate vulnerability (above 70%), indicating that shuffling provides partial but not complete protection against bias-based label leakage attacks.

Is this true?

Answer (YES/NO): NO